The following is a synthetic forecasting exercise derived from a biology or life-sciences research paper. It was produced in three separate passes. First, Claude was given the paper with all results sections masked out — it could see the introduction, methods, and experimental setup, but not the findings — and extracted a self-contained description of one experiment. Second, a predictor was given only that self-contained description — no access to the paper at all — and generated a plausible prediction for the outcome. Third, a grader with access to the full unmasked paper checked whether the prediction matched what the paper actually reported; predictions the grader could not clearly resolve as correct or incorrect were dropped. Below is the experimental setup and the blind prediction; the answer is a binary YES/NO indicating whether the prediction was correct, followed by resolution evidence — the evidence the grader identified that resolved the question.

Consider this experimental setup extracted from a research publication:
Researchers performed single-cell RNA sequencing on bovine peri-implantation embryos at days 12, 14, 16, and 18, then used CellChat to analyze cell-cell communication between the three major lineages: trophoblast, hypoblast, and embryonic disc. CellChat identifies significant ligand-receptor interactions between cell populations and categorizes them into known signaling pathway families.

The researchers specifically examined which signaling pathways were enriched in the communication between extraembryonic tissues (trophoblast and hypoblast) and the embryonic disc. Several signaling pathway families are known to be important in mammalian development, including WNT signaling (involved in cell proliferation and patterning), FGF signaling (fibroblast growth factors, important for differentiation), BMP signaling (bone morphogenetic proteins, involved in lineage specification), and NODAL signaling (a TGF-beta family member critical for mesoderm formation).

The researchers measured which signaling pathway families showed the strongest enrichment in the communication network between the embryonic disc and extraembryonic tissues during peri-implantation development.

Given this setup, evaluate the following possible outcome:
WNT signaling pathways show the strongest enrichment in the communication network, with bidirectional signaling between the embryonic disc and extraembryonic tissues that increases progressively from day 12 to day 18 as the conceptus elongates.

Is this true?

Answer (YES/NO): NO